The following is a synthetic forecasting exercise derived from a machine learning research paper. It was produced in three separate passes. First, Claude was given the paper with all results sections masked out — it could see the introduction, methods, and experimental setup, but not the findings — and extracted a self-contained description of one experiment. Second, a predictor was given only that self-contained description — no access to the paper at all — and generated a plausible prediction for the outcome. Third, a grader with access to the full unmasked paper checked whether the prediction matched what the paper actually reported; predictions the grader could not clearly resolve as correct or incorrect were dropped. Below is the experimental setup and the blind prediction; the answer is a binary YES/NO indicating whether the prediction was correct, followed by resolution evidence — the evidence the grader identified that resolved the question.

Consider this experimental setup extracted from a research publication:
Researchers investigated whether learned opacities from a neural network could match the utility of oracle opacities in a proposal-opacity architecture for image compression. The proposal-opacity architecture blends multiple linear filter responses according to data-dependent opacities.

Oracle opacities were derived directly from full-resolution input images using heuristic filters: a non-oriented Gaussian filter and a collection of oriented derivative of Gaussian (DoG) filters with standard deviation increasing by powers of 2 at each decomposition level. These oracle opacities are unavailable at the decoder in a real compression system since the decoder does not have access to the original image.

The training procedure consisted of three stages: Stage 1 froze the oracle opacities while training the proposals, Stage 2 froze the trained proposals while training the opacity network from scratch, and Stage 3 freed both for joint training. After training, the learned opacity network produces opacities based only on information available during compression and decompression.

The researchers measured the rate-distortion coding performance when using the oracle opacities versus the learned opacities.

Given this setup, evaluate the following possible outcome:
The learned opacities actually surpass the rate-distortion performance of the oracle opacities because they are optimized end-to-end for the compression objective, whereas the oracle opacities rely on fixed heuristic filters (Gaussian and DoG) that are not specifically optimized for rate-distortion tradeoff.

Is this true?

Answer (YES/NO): YES